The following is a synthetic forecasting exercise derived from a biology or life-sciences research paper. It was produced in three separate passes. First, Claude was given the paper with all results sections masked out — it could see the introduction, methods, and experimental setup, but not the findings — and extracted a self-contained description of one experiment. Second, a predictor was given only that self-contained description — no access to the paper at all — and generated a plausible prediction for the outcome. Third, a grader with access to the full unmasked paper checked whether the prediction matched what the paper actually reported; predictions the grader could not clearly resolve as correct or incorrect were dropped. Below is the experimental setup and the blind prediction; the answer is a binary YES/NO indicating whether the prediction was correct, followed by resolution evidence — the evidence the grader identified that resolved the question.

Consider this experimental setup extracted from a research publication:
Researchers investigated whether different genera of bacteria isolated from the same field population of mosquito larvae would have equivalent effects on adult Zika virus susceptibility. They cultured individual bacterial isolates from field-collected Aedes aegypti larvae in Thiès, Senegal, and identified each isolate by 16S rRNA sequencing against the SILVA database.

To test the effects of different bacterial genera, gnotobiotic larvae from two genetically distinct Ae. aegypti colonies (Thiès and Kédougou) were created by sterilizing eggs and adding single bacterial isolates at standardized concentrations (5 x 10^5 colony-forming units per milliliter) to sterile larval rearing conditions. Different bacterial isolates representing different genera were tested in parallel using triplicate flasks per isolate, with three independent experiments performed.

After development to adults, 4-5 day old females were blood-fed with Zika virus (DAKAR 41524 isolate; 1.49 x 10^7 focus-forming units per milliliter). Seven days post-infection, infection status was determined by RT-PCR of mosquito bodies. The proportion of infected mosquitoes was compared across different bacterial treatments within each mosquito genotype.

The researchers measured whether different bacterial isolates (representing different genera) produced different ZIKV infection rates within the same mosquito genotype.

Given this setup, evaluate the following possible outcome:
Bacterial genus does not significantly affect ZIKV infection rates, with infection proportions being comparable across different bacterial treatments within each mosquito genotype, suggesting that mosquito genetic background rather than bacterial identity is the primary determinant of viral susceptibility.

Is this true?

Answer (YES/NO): NO